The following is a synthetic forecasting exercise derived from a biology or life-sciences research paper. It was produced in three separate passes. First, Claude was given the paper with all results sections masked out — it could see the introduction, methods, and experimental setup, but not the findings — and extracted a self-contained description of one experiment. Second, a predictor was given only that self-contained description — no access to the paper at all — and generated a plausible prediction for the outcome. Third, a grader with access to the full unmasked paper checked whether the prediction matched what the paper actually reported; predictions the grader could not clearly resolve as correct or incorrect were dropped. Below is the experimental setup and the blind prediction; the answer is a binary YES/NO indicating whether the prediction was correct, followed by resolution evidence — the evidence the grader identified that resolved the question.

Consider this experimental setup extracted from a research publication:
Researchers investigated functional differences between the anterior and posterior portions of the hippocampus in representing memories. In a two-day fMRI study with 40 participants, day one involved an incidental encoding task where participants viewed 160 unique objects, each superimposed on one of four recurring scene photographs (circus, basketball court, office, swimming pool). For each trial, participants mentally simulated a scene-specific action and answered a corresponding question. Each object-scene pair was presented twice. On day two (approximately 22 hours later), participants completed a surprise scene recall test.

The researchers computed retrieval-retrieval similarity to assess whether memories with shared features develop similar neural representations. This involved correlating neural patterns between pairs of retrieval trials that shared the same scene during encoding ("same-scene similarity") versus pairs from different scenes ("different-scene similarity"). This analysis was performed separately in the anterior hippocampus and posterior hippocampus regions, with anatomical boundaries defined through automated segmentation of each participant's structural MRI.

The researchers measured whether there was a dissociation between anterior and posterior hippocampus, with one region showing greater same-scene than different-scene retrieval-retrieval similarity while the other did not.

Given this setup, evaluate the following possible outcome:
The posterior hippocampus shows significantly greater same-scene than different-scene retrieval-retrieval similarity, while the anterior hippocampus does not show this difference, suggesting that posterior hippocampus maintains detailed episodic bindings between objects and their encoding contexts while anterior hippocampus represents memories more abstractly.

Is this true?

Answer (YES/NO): NO